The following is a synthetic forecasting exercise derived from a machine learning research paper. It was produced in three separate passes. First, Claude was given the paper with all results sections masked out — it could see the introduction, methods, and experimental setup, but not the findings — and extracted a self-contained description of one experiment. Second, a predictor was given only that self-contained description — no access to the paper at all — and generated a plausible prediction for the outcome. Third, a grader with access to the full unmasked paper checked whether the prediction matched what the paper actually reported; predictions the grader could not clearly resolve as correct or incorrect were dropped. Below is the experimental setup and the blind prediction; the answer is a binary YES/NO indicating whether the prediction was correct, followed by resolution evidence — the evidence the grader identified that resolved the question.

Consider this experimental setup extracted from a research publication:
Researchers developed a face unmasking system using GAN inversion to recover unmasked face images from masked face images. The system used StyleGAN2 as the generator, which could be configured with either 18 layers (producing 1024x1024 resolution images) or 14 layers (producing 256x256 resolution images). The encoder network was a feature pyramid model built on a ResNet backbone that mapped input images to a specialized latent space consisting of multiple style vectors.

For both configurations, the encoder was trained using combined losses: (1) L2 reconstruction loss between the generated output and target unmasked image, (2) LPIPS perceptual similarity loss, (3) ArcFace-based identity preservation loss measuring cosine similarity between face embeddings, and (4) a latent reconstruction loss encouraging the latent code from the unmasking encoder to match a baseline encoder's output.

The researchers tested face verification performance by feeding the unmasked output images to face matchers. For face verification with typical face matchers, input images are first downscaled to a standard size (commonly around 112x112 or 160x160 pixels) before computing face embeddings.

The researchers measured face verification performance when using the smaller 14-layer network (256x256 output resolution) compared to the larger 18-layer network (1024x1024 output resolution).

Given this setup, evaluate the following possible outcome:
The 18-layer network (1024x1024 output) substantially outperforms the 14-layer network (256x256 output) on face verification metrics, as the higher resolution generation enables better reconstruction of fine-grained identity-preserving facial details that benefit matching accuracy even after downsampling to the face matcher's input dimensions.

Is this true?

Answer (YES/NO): NO